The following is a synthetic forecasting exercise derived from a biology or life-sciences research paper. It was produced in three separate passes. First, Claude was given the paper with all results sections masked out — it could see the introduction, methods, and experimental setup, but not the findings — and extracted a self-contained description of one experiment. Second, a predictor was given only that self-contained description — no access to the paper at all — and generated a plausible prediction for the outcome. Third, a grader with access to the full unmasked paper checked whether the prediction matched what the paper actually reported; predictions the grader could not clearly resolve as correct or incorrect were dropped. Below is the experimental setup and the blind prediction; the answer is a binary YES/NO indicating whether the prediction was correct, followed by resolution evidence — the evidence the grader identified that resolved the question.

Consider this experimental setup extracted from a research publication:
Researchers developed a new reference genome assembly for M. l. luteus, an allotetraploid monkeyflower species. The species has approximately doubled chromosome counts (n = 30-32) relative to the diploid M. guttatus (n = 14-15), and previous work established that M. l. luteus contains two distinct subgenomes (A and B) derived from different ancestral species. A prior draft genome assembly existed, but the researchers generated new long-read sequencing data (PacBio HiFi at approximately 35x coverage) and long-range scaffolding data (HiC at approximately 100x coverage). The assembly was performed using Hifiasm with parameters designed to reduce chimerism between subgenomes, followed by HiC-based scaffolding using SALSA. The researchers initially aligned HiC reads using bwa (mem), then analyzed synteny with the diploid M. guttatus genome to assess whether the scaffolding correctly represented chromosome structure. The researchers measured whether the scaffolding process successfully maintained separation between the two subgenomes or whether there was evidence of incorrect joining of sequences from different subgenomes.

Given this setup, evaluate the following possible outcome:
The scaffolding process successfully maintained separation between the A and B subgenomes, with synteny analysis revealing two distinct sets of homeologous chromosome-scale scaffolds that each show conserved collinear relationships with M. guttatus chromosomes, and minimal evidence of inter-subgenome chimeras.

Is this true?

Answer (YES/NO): NO